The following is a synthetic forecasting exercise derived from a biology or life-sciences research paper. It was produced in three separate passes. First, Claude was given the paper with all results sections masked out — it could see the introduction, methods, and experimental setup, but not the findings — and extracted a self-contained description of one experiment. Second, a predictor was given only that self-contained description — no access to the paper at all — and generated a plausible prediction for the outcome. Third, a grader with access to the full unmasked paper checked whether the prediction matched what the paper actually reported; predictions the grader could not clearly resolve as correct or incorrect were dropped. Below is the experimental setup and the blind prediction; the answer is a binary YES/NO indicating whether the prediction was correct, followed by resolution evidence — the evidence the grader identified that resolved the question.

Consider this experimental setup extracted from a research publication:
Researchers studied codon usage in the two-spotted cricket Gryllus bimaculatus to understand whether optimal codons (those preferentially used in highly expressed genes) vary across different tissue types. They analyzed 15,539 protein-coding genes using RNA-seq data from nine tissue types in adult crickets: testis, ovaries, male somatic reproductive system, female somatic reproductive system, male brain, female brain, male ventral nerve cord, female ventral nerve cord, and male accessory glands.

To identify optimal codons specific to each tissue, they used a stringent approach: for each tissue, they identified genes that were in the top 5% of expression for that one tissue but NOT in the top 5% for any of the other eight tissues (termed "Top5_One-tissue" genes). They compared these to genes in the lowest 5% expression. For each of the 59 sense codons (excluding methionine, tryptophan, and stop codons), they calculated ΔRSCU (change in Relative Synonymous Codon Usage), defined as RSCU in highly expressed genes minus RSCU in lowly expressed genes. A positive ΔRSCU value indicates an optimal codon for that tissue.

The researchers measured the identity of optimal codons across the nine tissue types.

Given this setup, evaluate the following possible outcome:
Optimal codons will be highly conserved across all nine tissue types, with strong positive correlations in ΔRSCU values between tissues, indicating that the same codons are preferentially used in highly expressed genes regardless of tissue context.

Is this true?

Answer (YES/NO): YES